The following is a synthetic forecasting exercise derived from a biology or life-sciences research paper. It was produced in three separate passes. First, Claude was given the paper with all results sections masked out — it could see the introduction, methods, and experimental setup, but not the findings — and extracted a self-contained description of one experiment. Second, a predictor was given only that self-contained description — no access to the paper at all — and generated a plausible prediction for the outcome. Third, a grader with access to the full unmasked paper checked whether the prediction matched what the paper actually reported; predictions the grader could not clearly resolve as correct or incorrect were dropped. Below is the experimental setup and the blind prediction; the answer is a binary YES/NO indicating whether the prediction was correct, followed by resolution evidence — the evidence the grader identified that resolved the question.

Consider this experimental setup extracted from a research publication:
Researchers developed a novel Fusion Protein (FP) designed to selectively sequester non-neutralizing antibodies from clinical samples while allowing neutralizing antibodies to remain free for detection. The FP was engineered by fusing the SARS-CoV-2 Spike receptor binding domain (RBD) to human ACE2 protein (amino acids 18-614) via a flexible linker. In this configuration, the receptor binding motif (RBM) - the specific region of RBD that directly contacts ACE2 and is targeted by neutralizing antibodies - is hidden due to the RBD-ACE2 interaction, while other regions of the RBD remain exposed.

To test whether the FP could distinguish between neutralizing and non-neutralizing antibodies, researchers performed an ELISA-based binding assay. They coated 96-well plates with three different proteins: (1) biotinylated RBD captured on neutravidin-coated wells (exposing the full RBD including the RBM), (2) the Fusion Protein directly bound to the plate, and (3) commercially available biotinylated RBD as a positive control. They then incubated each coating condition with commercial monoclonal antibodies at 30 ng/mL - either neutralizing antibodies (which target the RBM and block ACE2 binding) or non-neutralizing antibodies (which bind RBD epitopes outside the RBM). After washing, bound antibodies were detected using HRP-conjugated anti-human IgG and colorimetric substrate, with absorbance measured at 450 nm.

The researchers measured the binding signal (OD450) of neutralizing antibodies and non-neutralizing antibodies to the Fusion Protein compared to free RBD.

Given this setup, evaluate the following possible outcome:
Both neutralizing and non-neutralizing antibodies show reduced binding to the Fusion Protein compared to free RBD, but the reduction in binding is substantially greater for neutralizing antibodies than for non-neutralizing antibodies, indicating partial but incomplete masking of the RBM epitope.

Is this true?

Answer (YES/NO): NO